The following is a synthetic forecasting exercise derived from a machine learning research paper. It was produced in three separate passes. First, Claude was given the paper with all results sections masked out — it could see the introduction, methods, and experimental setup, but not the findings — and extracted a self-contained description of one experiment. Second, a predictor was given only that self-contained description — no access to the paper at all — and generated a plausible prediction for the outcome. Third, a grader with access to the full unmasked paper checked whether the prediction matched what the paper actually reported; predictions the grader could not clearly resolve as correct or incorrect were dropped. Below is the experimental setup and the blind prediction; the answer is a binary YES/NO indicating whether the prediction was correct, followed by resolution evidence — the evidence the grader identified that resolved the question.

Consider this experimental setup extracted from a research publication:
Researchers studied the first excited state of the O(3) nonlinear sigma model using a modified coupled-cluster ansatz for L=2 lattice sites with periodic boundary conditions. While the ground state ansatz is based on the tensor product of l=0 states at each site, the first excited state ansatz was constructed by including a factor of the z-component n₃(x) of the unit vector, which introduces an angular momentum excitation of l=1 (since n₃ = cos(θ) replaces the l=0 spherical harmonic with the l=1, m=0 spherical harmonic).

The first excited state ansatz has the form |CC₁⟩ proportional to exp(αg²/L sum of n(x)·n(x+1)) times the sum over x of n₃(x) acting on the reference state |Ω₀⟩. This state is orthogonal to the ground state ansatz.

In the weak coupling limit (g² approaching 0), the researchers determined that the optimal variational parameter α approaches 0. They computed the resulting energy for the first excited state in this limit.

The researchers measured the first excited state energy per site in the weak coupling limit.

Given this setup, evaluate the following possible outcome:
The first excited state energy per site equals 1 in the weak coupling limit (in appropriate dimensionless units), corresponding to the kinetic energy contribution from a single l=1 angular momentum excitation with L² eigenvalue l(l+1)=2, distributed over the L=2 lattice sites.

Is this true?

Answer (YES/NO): YES